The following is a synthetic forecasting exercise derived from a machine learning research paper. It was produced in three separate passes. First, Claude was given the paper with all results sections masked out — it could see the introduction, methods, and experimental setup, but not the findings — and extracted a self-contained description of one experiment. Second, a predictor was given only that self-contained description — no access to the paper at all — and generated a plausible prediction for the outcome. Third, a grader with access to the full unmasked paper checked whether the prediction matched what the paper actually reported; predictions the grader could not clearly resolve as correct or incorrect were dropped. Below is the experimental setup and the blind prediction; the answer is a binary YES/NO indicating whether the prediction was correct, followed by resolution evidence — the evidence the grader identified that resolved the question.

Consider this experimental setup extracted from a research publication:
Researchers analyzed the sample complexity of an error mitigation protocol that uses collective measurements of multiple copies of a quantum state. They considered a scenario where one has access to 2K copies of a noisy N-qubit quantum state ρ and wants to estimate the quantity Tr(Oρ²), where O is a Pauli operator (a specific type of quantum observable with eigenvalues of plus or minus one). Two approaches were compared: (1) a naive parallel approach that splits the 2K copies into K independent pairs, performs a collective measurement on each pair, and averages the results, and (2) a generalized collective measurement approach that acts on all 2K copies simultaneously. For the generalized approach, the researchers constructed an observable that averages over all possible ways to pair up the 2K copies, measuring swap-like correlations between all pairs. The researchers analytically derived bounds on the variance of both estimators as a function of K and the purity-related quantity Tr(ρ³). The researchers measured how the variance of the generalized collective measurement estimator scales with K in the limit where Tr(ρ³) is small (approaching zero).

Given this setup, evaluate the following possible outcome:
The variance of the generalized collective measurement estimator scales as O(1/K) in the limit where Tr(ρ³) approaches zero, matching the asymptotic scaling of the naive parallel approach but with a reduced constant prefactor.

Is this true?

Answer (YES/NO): NO